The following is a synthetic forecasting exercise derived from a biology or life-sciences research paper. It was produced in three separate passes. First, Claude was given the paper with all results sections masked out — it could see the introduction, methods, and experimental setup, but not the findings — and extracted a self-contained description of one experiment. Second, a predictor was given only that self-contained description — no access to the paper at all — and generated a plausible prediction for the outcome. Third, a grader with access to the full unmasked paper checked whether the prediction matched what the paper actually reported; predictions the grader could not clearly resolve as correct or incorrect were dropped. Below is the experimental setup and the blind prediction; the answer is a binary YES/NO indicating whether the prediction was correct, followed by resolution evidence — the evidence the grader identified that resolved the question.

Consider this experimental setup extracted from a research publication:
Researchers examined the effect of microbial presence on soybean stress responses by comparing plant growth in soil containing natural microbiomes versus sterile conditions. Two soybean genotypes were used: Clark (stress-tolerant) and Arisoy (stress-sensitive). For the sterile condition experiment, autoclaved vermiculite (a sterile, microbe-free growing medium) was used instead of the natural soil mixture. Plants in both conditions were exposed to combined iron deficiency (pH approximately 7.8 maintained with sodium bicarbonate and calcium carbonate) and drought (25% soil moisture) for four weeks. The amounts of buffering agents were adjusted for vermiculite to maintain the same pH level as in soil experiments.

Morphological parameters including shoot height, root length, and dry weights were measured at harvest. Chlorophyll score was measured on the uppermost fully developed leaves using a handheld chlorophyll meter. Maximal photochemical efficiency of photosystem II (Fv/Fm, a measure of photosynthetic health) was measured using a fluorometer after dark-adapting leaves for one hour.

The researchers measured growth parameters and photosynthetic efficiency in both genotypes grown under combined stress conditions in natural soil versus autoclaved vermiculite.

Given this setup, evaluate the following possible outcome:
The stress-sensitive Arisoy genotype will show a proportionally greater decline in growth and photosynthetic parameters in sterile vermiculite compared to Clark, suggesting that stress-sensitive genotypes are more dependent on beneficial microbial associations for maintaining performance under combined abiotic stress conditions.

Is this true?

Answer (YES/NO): NO